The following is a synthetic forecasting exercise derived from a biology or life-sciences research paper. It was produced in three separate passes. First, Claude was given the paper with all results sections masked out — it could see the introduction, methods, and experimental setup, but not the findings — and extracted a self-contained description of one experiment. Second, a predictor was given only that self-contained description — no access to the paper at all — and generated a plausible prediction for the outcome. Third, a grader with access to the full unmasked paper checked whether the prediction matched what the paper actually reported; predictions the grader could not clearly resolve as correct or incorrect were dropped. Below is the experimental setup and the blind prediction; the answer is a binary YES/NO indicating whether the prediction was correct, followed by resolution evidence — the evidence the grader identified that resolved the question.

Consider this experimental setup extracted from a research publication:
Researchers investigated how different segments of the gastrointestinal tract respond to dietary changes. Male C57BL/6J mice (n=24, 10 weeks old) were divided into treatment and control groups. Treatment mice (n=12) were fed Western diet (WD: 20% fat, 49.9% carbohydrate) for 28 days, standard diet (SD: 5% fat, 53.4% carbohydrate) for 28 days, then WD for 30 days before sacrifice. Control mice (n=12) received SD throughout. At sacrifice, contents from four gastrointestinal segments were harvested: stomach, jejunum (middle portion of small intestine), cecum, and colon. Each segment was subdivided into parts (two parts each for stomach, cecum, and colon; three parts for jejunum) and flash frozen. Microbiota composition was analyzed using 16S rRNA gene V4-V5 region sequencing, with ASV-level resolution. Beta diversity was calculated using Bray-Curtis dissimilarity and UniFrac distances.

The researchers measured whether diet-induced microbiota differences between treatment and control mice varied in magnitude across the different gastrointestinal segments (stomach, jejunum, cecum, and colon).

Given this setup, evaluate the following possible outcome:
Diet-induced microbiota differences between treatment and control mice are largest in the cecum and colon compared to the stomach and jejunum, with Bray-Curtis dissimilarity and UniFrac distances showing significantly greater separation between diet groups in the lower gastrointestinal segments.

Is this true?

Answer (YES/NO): NO